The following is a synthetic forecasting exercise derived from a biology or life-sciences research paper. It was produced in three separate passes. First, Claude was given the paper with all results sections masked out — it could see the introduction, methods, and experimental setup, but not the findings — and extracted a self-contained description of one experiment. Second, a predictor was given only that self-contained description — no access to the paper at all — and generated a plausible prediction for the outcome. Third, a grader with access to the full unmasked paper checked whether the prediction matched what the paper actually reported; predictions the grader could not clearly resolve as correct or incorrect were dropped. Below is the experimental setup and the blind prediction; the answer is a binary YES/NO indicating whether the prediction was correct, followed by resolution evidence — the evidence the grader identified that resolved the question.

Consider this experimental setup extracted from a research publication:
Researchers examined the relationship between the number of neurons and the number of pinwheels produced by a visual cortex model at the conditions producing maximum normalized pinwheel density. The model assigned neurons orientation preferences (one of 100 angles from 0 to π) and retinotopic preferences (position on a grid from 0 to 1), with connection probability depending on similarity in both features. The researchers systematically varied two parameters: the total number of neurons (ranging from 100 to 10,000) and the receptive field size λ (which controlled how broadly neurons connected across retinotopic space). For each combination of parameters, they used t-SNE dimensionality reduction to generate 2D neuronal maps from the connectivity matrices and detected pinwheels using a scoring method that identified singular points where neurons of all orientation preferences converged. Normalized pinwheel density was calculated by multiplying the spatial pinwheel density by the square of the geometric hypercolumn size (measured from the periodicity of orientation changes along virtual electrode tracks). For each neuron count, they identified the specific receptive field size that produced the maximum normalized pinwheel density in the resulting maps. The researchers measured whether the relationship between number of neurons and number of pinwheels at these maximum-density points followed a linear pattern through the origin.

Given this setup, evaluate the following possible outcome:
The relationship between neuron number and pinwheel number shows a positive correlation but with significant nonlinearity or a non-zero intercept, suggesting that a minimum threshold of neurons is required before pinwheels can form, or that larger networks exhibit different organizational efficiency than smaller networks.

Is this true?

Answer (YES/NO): NO